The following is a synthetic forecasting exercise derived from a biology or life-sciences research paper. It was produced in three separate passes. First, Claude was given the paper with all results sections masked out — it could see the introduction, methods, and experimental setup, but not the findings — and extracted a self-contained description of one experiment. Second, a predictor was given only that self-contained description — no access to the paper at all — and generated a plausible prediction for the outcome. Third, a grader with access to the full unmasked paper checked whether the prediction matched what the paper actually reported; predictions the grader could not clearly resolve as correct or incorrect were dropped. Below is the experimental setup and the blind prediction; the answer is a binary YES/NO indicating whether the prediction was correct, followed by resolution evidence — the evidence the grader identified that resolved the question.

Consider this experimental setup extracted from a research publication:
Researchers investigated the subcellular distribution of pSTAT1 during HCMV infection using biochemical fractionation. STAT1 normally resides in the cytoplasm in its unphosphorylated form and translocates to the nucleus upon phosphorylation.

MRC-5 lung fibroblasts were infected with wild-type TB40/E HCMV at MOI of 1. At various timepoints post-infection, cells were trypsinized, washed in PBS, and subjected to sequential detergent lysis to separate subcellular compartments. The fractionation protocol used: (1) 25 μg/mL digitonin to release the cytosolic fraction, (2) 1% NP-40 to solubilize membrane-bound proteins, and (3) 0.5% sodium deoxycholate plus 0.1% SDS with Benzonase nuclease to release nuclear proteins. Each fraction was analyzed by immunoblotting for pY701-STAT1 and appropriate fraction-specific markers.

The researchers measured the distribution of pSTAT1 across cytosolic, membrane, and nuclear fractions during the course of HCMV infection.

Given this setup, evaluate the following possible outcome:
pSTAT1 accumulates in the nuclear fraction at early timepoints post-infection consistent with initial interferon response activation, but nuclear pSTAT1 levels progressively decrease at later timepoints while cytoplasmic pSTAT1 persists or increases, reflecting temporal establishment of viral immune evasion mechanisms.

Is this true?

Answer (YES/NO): NO